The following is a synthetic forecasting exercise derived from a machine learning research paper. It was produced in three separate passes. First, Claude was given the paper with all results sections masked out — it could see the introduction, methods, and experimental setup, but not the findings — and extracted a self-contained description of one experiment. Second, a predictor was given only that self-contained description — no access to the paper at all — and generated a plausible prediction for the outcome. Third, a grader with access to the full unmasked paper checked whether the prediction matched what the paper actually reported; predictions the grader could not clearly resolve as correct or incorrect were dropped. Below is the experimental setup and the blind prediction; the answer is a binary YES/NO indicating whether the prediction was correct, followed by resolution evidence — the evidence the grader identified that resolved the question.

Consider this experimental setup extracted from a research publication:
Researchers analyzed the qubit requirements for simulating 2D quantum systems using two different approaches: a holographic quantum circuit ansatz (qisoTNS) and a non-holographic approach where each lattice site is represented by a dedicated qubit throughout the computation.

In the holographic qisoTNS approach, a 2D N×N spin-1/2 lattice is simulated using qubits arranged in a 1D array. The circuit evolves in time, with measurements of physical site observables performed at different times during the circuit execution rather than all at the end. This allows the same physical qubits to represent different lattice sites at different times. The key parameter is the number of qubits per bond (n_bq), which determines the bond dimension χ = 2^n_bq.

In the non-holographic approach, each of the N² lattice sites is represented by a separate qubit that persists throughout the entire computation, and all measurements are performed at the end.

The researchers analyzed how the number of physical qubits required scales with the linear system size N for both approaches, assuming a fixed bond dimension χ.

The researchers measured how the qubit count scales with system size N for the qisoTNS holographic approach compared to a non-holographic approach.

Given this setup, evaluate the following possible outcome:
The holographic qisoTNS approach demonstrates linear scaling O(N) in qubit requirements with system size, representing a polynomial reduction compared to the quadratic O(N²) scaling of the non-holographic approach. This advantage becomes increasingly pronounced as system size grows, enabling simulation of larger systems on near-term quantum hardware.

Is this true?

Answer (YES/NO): YES